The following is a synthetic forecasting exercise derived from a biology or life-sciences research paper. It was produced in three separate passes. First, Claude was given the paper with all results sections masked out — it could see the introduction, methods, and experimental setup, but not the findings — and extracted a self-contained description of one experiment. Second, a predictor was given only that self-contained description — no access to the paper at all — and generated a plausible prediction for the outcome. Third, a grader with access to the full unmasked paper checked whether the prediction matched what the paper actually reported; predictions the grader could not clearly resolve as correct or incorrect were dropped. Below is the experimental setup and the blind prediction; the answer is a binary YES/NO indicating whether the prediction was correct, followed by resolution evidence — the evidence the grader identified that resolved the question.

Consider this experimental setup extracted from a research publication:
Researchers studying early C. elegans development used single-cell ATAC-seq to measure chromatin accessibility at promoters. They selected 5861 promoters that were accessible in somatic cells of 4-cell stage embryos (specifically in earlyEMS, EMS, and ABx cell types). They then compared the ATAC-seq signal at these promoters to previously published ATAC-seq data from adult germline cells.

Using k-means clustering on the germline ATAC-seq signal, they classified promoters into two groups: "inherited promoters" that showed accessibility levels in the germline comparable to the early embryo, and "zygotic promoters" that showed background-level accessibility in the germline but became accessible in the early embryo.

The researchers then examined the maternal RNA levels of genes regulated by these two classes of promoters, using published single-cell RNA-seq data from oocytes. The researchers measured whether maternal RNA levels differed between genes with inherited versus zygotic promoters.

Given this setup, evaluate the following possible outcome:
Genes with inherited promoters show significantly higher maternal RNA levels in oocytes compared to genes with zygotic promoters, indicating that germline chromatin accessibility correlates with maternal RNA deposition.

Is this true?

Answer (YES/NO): YES